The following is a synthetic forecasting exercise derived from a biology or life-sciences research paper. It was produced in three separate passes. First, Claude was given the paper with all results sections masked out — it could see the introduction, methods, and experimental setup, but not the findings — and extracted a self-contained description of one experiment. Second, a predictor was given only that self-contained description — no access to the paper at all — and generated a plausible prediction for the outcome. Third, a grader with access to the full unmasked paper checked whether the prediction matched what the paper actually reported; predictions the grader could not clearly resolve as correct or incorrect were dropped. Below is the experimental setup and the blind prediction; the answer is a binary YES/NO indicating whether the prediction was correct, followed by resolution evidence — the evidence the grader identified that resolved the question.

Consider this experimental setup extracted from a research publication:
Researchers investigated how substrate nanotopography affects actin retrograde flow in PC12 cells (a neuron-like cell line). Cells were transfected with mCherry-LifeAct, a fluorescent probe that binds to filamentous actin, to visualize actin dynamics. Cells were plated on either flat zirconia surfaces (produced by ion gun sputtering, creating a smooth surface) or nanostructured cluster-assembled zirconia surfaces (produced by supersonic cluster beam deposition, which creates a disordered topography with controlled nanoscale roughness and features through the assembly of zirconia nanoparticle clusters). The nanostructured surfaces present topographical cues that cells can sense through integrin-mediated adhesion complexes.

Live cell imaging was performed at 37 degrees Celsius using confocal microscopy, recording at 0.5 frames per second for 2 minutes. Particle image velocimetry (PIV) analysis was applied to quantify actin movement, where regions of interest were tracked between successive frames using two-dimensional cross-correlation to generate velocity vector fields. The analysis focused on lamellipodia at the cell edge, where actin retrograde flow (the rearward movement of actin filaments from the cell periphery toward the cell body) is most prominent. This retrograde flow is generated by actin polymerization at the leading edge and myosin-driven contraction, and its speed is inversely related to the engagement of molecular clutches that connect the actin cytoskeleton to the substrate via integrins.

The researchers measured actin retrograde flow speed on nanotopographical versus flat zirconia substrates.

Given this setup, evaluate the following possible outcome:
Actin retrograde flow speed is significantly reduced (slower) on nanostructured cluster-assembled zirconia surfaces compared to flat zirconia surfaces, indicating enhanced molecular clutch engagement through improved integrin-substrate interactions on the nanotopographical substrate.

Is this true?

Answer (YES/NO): NO